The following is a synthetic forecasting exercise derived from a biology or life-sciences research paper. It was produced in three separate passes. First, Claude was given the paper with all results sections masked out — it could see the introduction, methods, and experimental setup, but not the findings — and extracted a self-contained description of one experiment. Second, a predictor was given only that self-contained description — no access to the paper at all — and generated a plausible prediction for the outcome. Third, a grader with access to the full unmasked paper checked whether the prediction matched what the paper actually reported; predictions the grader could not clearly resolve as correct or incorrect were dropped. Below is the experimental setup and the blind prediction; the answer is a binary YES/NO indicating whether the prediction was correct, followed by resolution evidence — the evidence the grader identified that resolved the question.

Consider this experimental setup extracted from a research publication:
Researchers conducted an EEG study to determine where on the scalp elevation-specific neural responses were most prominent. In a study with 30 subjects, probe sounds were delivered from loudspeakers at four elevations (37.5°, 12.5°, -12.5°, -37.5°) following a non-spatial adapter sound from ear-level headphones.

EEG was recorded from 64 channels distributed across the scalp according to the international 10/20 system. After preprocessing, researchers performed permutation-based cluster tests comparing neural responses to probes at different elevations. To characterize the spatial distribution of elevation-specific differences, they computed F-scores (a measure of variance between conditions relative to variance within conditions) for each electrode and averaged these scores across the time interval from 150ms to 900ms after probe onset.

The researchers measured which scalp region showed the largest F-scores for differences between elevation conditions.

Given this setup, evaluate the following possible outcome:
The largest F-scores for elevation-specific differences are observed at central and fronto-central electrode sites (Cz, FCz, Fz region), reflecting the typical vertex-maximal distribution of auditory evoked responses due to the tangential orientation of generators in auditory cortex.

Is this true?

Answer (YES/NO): NO